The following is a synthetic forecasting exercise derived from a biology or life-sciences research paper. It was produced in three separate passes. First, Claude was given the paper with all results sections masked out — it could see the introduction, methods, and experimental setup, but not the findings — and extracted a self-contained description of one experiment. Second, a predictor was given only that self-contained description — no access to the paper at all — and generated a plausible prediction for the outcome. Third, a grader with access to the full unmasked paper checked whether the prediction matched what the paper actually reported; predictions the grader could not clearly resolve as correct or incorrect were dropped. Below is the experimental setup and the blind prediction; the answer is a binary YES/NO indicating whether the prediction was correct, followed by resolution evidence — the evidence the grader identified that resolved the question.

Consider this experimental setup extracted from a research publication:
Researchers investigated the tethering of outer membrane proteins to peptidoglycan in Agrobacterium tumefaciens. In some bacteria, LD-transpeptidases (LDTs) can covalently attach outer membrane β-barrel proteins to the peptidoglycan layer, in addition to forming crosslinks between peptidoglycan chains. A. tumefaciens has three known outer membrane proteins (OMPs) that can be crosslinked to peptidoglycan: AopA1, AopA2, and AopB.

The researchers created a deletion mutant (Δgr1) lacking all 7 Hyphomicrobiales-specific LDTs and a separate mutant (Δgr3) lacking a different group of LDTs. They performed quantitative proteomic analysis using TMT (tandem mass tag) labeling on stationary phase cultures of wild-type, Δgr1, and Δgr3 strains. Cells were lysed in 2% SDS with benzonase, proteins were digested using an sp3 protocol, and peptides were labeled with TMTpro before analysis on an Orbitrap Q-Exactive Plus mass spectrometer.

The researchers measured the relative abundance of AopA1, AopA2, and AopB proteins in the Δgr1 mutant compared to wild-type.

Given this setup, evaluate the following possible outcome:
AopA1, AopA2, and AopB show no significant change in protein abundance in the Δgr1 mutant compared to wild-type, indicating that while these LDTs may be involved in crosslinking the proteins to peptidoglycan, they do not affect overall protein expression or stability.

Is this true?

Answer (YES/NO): NO